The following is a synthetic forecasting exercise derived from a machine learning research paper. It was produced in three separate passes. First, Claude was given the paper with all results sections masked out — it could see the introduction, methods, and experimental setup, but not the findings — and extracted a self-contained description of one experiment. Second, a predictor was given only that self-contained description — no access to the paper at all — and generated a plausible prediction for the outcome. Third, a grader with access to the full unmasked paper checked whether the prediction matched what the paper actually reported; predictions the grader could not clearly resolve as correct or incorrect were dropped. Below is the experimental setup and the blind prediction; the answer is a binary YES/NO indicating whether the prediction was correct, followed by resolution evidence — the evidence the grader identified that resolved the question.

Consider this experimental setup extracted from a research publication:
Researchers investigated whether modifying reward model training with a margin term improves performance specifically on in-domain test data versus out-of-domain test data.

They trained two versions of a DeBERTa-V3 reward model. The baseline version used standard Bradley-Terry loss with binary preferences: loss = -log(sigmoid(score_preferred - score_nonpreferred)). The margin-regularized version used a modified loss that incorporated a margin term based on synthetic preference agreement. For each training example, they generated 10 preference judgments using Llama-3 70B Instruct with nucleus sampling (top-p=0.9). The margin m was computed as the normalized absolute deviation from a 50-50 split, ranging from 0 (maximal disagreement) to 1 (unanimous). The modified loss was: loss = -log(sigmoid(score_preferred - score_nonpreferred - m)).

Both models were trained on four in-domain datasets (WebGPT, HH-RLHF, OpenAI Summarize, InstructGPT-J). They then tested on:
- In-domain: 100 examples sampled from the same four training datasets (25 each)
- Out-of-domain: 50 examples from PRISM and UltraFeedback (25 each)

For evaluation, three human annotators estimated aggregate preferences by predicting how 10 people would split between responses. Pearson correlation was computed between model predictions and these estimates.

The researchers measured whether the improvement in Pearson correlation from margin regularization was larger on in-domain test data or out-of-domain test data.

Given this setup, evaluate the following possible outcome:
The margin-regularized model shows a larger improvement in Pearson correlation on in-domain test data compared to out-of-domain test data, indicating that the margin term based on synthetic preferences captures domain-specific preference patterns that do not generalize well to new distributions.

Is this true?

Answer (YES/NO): NO